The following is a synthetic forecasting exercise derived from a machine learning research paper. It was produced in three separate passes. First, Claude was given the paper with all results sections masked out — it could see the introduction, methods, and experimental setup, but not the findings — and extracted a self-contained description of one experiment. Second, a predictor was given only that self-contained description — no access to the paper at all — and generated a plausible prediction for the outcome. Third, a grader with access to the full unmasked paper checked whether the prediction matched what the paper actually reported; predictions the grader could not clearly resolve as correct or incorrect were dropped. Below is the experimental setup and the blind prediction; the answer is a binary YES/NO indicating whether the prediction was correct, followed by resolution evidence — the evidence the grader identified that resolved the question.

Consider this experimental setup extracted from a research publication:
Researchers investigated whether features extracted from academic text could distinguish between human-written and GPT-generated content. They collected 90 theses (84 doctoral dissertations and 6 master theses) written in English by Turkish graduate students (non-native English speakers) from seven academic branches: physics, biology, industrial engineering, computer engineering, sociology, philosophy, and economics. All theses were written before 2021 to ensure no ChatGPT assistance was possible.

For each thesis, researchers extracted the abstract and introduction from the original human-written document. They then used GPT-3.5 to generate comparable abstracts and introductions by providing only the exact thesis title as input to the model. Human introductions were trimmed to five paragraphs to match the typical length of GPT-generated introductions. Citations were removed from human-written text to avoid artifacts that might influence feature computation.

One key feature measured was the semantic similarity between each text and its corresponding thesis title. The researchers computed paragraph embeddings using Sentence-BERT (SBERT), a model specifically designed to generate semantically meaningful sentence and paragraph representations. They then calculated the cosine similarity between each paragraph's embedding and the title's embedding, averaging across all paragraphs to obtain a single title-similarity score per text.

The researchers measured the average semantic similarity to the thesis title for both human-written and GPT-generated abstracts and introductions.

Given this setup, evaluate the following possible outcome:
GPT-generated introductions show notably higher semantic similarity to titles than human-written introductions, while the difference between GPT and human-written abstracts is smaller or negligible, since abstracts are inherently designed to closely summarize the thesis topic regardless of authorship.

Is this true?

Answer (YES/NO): YES